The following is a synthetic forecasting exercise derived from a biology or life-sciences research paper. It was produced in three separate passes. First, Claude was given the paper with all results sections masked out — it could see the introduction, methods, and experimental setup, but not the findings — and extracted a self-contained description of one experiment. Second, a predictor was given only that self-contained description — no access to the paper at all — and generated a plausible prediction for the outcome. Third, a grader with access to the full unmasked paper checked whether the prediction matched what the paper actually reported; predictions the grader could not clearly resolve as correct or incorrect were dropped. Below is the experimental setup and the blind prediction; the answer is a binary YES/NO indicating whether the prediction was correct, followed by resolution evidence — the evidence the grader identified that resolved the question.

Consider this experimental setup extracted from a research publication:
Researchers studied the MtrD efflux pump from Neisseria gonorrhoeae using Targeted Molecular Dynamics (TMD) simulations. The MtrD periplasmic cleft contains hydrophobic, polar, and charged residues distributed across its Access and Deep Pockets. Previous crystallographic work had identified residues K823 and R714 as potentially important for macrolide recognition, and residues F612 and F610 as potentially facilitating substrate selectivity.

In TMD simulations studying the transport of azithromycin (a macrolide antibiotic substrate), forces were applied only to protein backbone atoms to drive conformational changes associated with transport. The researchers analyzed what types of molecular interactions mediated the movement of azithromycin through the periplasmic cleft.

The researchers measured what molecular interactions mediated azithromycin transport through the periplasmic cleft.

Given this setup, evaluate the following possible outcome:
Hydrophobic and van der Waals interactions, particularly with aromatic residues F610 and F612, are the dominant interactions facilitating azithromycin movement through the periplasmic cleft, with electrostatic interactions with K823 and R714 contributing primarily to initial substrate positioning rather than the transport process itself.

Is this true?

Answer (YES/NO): NO